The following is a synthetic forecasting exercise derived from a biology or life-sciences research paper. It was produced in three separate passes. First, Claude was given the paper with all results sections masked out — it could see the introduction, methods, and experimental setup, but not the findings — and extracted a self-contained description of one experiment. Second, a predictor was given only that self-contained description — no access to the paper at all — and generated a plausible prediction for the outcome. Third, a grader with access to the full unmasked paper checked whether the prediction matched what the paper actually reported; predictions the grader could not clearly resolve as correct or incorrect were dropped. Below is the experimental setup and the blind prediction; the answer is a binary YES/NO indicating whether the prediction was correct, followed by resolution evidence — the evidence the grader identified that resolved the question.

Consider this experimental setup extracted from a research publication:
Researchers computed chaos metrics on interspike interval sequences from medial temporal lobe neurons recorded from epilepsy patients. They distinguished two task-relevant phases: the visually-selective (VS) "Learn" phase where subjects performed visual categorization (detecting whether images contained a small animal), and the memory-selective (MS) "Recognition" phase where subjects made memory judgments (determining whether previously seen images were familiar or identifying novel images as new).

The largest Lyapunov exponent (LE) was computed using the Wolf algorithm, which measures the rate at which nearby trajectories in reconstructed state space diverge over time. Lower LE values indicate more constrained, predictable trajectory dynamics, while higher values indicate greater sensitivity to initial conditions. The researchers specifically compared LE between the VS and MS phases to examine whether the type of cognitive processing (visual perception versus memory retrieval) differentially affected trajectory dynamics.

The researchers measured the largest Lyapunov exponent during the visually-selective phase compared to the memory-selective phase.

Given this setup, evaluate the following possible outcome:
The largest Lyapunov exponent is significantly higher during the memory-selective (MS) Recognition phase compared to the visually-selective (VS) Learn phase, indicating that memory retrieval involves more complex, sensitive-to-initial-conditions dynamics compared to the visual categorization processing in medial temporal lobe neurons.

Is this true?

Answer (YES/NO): YES